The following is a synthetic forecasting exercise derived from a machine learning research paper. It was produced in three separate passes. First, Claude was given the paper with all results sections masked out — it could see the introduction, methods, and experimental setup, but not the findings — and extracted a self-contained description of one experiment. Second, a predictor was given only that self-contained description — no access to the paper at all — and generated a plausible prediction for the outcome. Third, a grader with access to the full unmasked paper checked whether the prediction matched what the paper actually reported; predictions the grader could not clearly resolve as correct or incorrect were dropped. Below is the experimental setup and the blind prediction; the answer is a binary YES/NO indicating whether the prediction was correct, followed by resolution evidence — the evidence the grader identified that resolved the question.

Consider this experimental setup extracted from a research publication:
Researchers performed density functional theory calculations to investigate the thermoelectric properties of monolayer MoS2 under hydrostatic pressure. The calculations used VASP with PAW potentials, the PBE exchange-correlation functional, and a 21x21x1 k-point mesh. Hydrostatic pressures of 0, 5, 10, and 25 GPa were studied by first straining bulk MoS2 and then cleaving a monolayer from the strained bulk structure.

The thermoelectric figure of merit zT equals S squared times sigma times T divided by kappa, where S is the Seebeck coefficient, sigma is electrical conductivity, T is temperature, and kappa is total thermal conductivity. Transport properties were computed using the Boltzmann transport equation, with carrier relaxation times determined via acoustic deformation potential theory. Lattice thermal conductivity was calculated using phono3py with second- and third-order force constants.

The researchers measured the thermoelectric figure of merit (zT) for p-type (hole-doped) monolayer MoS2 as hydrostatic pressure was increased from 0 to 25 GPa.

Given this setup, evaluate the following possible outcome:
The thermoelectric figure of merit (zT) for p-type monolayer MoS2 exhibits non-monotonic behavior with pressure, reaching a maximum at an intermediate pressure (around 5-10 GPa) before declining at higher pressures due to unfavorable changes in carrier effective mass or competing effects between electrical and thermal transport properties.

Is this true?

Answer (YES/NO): NO